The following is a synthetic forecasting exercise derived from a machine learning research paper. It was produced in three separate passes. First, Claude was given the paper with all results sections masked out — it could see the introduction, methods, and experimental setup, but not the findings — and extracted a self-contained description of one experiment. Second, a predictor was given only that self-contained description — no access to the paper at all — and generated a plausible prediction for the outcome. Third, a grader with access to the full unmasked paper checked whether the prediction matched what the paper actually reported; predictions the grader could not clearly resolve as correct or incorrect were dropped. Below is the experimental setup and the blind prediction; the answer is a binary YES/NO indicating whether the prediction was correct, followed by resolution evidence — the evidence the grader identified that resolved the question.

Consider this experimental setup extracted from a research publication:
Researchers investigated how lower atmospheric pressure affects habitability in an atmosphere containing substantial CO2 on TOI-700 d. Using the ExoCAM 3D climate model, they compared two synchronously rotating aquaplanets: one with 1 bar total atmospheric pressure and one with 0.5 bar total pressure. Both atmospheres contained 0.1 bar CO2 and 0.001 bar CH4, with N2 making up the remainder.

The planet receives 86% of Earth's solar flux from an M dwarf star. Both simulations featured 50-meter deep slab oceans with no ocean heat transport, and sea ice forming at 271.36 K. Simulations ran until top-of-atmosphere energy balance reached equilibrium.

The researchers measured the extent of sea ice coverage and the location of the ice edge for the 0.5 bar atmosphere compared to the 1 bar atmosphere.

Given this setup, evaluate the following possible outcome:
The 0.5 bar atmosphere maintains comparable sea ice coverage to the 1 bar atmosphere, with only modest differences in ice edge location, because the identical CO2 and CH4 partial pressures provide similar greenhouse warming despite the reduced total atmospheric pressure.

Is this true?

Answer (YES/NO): NO